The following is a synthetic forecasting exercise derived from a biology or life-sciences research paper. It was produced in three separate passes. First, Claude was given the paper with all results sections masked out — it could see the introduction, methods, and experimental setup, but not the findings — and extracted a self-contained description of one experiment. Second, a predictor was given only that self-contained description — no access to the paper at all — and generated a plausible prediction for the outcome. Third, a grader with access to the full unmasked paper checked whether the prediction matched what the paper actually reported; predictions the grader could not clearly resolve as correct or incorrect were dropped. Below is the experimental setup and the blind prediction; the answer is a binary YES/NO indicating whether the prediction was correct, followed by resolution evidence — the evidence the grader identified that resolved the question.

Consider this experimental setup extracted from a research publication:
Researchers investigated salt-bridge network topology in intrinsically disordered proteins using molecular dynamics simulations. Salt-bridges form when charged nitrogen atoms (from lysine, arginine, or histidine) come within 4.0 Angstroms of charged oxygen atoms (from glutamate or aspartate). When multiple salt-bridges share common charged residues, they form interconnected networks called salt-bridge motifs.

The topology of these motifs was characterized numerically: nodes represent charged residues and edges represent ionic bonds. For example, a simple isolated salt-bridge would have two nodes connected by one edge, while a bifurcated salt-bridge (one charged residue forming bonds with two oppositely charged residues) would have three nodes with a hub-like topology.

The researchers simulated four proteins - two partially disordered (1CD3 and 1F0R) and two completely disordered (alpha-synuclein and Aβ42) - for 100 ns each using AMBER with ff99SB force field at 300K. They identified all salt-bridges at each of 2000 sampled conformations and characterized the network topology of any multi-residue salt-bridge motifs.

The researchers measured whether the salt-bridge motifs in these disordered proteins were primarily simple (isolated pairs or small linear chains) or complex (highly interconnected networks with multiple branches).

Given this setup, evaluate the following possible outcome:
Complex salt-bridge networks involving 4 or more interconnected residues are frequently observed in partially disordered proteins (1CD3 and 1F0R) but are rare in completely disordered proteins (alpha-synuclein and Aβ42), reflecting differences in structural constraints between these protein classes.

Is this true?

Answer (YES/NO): NO